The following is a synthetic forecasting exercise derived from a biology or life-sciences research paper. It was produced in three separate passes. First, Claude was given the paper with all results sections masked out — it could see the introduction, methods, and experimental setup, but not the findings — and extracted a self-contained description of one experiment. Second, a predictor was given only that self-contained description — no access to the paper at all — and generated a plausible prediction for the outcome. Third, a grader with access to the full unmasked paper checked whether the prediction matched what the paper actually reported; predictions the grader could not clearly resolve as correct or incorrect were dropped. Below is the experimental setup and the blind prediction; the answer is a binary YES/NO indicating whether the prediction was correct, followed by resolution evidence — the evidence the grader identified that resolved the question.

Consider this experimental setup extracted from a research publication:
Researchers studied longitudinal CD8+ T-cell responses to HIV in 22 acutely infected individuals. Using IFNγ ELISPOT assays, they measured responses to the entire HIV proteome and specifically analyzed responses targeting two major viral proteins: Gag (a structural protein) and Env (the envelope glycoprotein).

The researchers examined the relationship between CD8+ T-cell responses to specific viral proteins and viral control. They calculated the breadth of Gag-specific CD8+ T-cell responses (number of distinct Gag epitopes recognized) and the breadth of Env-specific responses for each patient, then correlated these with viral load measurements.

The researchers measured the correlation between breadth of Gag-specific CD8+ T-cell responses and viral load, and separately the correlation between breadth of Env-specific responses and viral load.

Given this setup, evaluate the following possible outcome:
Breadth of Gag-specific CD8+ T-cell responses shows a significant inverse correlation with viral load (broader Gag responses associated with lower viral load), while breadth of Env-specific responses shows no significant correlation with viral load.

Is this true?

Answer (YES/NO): NO